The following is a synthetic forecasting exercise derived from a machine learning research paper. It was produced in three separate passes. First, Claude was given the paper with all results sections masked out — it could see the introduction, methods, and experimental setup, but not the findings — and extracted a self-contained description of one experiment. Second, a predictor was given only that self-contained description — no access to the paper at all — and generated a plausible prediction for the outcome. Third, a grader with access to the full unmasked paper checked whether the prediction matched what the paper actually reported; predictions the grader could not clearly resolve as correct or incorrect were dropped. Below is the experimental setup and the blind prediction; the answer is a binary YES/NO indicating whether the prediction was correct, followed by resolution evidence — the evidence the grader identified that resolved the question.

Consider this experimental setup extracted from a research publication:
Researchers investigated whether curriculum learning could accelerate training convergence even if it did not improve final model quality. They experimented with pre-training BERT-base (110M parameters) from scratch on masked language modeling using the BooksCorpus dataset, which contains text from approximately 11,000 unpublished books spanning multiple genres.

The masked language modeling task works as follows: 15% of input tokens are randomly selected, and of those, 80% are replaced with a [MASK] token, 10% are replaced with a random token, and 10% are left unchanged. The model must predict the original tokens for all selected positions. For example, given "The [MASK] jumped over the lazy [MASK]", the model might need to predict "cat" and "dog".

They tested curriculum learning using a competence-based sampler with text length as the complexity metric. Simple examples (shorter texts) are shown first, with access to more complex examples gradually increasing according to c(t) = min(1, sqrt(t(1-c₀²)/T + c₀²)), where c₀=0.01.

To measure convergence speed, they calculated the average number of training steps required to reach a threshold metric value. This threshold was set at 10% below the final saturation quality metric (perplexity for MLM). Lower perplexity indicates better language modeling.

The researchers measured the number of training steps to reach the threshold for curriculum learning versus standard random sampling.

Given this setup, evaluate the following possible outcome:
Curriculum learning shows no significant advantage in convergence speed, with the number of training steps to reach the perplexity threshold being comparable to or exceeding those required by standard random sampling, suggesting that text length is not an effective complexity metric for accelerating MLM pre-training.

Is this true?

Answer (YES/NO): YES